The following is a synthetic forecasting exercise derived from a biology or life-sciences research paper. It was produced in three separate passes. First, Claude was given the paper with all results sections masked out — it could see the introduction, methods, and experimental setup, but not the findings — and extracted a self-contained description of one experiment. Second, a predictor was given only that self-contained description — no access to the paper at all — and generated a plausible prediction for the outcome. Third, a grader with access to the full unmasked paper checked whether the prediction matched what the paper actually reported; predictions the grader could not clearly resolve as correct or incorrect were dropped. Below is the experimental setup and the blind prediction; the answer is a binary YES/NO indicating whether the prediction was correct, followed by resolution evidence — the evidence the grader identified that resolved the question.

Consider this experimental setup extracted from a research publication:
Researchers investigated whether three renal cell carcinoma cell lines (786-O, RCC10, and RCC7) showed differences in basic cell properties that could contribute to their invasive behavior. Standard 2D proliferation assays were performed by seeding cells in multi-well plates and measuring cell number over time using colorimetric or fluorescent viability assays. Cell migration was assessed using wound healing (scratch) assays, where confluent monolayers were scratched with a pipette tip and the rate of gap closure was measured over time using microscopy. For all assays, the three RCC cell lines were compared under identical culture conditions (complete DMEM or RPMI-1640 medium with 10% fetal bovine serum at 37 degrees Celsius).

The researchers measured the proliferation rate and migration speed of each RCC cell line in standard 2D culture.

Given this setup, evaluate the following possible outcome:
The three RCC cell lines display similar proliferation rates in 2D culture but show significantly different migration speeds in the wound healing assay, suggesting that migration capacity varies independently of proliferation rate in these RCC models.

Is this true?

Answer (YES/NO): NO